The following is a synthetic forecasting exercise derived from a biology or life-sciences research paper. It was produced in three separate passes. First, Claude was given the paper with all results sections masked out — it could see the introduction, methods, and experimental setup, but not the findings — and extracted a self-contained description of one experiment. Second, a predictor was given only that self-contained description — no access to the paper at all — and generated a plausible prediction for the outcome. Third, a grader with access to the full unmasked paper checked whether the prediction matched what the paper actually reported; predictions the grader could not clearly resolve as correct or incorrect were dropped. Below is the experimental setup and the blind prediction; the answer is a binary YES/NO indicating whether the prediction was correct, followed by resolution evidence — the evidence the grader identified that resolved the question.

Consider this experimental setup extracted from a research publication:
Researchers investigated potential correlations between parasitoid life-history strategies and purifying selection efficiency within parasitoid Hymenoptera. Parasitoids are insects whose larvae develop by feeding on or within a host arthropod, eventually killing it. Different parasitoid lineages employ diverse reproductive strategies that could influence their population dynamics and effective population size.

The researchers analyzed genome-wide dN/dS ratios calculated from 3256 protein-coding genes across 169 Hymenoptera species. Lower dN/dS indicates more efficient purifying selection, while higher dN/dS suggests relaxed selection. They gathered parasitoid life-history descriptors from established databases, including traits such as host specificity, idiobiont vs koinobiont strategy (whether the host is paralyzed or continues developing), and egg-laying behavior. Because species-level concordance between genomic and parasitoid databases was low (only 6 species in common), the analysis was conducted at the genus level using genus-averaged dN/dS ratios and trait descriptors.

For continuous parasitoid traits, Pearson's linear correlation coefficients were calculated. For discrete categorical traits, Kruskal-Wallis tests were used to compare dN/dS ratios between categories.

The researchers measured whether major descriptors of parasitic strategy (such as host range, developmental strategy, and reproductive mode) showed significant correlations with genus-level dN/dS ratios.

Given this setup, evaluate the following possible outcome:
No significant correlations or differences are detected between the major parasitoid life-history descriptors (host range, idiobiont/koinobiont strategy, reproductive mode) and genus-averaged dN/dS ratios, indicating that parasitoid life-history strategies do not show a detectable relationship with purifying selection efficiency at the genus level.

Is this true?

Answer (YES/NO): YES